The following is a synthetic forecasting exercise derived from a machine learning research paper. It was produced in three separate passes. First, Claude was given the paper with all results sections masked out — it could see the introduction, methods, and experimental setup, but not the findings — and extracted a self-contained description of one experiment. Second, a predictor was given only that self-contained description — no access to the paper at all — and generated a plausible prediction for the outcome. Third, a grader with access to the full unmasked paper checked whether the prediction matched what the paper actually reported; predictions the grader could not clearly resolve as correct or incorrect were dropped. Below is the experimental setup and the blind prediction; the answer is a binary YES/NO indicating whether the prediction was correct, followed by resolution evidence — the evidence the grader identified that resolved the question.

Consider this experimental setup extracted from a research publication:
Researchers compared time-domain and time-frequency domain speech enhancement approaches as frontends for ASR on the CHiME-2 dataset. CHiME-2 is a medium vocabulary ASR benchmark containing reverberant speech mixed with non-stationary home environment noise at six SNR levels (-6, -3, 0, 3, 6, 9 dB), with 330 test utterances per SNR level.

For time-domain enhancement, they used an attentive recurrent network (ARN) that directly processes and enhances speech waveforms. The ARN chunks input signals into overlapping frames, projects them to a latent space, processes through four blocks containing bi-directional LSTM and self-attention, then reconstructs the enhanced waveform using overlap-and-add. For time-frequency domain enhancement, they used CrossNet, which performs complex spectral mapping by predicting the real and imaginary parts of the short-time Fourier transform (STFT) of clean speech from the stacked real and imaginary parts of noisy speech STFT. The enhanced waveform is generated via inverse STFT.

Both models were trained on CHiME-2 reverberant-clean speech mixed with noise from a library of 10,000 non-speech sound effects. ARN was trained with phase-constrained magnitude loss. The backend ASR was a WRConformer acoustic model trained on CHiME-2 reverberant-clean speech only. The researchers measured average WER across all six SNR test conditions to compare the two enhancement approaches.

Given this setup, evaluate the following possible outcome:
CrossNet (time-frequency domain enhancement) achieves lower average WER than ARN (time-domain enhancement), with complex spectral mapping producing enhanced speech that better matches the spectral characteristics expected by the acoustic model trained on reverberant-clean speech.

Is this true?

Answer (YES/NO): YES